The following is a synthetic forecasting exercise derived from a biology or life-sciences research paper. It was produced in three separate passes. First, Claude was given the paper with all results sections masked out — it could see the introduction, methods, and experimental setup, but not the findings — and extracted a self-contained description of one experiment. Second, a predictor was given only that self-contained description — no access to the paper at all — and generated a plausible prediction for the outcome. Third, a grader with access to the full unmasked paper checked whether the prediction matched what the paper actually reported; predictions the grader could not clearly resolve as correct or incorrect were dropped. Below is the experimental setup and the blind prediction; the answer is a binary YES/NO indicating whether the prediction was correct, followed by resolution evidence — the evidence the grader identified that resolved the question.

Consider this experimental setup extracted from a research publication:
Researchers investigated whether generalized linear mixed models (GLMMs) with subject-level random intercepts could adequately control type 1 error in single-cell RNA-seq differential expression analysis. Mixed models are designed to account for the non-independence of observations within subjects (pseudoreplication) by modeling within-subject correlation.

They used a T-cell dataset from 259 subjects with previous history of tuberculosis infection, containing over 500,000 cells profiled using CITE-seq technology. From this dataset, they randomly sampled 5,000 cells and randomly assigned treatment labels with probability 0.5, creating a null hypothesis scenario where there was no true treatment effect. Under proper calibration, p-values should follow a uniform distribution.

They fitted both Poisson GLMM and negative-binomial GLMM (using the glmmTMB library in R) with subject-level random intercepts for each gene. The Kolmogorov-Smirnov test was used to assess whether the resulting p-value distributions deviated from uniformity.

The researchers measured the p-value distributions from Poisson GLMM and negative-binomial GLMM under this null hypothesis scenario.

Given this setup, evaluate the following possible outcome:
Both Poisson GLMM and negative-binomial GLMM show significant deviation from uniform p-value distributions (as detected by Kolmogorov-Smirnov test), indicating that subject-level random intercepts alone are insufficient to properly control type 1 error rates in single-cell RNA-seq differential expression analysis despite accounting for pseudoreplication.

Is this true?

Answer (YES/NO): NO